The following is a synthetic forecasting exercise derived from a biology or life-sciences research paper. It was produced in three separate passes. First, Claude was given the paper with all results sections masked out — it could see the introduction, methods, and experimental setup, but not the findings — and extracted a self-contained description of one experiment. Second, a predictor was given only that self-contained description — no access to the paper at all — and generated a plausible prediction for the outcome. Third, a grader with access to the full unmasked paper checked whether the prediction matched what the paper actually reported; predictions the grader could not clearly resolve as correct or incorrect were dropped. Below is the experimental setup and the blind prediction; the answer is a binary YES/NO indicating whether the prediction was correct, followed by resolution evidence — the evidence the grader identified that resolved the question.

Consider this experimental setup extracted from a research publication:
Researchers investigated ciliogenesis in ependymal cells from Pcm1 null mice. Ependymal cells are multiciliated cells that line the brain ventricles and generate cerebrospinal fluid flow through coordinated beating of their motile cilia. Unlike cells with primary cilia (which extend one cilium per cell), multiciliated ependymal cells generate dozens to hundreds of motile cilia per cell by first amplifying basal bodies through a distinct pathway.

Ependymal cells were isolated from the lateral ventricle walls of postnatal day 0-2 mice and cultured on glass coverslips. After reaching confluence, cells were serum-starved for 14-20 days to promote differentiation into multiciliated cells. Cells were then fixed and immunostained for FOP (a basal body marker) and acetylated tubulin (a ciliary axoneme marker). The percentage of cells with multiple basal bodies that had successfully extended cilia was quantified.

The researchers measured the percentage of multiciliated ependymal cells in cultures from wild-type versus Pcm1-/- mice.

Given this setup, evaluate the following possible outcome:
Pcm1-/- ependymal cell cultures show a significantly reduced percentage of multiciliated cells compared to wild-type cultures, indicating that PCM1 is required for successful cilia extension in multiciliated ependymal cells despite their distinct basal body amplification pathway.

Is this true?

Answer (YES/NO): YES